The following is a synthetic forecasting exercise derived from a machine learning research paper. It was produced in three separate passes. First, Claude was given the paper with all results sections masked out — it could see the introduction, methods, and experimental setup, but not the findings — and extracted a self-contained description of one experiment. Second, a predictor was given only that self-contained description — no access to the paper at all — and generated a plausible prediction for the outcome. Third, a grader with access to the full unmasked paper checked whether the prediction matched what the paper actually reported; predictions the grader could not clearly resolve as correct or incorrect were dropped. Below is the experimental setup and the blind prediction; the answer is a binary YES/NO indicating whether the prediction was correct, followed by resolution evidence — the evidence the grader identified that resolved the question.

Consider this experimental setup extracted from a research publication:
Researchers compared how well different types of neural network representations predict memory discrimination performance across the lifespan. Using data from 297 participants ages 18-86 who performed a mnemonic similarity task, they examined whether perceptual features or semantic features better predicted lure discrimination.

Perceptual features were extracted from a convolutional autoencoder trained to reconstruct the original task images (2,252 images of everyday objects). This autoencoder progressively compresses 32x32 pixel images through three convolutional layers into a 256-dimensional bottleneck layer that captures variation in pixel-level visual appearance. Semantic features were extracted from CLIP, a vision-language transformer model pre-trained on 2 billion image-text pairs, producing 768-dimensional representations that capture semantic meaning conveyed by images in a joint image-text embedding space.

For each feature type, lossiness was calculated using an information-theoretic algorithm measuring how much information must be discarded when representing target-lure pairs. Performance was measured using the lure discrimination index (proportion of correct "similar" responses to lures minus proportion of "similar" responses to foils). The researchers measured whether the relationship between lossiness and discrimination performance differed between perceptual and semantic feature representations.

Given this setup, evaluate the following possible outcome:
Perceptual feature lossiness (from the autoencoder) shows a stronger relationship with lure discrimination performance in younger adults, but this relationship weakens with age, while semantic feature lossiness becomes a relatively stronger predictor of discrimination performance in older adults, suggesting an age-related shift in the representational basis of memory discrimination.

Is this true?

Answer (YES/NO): NO